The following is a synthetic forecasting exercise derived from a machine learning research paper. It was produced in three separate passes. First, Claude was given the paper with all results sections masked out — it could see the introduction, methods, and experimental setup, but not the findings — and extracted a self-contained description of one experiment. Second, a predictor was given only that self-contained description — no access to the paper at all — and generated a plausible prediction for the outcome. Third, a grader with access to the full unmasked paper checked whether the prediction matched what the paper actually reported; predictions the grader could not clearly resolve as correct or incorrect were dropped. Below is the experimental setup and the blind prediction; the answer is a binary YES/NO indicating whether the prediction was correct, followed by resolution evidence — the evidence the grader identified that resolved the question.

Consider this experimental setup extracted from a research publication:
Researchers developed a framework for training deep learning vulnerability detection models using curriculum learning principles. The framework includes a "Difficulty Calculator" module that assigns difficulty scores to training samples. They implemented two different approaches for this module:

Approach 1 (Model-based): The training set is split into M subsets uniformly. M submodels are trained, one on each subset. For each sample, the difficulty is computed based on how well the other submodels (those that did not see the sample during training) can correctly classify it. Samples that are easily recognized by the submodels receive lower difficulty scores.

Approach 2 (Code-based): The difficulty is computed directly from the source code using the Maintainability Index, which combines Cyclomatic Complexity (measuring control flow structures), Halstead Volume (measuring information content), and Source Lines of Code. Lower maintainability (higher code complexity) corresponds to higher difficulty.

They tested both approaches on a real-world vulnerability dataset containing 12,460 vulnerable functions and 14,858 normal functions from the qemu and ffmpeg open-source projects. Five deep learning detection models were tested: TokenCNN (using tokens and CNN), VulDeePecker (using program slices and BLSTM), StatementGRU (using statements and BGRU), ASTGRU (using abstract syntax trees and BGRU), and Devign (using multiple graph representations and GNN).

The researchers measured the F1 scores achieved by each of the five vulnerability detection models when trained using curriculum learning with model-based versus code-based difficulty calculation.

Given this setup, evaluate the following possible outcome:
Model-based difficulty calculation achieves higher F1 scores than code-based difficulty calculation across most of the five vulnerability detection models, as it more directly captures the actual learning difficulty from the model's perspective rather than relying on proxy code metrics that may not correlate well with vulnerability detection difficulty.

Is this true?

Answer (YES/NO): YES